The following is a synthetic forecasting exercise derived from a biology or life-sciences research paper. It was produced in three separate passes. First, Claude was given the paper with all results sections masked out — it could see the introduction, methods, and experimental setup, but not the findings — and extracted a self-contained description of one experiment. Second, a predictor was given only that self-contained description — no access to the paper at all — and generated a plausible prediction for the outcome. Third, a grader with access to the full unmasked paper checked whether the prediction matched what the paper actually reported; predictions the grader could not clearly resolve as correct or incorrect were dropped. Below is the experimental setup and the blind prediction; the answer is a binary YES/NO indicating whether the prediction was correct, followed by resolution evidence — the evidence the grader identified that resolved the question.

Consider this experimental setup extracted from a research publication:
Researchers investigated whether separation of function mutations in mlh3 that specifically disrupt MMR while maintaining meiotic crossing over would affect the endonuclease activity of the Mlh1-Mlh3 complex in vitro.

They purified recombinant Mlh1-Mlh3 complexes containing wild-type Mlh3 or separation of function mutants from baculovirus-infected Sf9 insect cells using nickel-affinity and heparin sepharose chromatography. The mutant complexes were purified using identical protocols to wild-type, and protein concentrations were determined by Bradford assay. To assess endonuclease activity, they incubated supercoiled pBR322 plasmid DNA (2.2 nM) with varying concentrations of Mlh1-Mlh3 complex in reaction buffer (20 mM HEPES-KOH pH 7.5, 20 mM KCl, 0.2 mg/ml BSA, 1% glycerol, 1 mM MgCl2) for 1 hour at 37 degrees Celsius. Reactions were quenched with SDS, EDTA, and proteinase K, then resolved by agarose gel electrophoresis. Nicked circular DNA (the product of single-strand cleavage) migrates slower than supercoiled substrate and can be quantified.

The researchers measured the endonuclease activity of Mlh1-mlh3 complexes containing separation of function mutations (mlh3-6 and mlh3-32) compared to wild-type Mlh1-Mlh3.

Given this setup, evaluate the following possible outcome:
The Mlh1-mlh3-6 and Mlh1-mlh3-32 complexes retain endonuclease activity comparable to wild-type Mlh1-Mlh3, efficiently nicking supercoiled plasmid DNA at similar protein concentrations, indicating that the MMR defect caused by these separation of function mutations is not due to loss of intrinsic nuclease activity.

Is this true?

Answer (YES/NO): YES